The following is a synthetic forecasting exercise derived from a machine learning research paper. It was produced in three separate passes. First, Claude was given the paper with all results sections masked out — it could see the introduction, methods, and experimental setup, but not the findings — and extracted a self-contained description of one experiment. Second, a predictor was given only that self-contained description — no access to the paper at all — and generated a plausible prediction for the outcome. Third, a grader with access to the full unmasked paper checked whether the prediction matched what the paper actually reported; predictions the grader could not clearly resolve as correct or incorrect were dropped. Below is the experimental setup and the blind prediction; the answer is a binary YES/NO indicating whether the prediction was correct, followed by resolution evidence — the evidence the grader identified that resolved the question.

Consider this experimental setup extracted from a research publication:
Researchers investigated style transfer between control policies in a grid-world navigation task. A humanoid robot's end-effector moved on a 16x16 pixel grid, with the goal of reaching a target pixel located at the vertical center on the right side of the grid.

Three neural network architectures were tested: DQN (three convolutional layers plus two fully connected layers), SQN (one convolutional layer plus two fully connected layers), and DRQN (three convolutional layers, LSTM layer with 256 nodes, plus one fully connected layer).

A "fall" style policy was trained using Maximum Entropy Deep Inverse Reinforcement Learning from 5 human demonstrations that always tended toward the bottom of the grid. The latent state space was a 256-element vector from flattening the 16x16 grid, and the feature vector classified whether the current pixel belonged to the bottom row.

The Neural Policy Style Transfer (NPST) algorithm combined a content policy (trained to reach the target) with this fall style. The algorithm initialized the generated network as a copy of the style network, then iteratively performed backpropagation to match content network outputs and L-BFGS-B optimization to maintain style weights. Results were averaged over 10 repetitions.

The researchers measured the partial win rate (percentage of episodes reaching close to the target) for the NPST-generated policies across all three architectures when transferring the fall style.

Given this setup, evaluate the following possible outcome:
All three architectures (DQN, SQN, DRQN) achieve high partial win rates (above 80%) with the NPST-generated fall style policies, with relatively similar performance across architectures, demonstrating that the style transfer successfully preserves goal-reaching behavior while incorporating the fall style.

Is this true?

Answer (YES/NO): NO